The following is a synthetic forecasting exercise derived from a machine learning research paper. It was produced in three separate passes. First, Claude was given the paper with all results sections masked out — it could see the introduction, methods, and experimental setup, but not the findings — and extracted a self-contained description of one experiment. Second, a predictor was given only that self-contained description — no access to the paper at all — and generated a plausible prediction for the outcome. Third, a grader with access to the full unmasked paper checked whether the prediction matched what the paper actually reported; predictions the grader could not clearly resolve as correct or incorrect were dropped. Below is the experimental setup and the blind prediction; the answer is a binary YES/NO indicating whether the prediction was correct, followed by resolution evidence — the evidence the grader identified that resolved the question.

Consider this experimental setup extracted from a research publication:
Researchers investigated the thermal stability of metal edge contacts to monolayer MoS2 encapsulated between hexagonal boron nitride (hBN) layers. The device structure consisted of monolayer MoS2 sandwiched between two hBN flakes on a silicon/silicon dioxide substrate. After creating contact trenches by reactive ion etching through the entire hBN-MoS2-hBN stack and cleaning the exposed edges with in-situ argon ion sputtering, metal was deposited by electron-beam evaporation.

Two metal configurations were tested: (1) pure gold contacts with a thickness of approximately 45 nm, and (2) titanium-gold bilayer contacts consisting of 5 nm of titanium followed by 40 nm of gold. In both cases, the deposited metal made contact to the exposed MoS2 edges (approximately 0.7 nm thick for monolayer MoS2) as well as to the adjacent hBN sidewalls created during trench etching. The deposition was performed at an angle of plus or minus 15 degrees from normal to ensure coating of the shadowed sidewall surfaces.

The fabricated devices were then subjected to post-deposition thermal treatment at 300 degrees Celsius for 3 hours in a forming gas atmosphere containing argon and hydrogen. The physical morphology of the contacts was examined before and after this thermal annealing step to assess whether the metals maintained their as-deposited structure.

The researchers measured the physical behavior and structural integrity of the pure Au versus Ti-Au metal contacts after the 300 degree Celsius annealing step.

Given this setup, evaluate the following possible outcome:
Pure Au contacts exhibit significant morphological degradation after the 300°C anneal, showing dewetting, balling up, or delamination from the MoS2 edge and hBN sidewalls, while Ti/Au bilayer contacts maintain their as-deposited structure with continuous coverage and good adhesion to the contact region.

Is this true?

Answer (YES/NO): YES